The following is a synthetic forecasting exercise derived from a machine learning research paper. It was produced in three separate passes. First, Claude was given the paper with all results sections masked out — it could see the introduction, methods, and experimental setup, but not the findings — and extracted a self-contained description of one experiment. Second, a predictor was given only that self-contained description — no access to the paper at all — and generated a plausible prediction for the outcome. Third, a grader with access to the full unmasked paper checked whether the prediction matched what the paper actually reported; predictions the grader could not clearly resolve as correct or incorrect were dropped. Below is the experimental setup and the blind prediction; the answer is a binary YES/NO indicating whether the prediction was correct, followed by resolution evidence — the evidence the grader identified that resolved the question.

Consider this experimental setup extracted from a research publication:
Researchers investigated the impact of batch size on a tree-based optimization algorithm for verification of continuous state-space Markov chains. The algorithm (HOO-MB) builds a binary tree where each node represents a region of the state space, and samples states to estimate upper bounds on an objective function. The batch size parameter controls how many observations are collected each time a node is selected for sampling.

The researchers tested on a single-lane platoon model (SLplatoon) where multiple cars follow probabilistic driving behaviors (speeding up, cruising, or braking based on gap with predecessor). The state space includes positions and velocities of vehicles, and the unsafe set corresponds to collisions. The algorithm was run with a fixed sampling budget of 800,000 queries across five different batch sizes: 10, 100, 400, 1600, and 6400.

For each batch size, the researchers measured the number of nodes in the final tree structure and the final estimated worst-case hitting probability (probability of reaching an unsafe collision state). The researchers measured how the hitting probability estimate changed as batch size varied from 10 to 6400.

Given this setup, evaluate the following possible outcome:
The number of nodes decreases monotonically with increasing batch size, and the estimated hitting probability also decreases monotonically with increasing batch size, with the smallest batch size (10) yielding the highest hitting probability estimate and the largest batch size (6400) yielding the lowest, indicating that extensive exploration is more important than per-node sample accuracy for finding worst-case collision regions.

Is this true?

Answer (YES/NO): NO